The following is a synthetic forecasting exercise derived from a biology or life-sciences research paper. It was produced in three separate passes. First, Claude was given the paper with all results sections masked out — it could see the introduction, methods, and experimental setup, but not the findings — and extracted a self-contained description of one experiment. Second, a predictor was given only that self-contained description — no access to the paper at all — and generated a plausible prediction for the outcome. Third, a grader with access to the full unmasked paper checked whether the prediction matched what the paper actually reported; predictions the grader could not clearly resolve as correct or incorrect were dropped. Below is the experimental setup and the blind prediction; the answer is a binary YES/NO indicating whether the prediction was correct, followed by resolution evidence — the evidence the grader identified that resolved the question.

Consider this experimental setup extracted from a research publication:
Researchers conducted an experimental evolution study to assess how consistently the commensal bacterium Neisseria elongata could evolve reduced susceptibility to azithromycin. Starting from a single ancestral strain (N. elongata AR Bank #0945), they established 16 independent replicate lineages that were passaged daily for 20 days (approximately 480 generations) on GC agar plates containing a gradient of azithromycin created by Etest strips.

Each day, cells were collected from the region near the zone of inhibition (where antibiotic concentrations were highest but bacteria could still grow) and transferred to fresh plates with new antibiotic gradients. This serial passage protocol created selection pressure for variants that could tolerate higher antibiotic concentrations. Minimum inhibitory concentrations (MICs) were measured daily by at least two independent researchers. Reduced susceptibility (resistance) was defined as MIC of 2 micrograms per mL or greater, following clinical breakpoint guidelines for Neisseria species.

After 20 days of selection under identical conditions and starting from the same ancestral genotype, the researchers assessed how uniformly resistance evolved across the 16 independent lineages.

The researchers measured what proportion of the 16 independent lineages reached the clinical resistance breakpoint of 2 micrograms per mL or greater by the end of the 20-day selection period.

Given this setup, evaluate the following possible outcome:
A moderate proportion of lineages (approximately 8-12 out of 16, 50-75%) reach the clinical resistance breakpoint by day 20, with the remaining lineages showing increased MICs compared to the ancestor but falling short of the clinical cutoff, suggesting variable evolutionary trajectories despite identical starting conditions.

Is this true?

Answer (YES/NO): NO